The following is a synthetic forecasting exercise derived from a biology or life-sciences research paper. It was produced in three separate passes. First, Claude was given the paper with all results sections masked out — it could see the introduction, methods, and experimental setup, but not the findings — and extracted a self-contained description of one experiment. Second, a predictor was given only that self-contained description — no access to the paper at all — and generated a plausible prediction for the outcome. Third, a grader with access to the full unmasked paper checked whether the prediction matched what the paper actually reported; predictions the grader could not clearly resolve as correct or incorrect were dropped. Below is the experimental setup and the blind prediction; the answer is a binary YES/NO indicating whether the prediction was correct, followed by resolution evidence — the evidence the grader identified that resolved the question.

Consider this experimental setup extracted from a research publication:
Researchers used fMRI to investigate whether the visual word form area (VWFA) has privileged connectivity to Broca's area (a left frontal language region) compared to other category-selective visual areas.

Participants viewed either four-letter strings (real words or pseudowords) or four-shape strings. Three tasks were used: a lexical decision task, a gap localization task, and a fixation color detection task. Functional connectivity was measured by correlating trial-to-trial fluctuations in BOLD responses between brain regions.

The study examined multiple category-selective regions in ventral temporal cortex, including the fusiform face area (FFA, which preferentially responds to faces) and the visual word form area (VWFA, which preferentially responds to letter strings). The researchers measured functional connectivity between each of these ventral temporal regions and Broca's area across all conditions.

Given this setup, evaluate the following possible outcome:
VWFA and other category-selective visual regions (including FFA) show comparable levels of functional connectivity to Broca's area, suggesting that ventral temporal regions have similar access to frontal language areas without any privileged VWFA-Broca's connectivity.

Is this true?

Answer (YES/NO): NO